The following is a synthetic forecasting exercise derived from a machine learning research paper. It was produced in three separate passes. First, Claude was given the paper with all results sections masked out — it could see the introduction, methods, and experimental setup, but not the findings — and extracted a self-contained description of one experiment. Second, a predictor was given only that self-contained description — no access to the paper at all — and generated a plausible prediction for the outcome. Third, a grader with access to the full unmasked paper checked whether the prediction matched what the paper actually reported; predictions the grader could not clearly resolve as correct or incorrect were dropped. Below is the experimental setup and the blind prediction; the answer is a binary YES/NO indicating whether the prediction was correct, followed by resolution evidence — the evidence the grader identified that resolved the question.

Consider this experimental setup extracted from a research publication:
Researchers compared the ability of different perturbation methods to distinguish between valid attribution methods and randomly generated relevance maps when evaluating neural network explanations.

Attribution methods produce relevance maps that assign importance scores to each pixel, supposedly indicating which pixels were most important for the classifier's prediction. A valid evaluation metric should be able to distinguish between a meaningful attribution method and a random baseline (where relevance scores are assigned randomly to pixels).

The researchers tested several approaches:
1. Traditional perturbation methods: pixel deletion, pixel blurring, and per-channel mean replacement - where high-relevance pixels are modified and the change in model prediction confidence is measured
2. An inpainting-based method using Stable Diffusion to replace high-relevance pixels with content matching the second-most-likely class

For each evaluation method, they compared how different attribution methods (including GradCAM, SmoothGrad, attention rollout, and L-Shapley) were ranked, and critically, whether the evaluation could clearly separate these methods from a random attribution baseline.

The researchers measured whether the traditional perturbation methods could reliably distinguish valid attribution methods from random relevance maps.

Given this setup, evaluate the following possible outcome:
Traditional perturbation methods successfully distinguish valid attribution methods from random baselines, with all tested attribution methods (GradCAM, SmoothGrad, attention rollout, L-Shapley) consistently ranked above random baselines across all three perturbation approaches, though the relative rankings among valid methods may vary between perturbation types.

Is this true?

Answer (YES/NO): NO